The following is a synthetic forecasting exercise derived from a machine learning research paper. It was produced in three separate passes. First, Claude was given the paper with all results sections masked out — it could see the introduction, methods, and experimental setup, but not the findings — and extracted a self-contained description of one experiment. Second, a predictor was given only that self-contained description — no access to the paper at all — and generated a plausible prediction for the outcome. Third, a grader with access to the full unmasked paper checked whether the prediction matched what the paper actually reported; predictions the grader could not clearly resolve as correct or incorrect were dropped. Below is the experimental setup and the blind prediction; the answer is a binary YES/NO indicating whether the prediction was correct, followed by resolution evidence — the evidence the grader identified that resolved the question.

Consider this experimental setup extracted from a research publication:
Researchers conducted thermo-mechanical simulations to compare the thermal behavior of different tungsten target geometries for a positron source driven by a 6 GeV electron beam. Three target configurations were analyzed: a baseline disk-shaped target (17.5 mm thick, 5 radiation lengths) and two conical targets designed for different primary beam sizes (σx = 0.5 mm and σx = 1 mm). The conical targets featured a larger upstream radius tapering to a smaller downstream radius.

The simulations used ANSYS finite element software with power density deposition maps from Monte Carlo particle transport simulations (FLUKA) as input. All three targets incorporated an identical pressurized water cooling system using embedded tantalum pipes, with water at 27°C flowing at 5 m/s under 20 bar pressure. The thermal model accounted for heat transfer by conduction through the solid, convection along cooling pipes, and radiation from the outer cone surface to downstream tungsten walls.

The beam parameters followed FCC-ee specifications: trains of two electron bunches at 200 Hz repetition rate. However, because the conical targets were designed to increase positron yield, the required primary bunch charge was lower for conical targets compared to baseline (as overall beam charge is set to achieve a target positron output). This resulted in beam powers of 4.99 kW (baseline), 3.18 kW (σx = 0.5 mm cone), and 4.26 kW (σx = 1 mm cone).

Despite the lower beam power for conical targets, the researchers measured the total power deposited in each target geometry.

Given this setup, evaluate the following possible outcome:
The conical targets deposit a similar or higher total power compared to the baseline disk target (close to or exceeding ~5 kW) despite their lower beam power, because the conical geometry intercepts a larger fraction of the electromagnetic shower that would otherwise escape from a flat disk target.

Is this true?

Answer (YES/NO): NO